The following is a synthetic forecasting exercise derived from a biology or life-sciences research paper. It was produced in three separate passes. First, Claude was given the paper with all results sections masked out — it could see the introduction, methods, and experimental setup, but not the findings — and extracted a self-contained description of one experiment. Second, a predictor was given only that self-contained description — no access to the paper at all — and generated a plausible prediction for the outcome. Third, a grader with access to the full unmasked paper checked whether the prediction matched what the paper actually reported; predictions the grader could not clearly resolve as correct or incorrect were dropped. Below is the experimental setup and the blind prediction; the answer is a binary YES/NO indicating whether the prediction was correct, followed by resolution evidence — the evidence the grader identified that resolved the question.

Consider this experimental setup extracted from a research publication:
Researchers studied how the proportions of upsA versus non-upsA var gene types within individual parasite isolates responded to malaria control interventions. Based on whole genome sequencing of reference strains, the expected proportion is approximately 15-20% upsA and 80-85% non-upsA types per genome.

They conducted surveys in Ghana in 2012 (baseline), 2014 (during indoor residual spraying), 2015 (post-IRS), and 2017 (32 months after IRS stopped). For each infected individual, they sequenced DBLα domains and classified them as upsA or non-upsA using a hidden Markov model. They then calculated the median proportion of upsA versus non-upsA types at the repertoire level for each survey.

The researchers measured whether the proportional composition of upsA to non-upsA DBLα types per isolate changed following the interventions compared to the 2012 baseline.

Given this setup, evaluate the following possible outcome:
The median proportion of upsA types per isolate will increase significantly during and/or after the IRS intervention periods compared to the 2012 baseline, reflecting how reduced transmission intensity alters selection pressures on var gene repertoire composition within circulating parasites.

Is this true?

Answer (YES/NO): NO